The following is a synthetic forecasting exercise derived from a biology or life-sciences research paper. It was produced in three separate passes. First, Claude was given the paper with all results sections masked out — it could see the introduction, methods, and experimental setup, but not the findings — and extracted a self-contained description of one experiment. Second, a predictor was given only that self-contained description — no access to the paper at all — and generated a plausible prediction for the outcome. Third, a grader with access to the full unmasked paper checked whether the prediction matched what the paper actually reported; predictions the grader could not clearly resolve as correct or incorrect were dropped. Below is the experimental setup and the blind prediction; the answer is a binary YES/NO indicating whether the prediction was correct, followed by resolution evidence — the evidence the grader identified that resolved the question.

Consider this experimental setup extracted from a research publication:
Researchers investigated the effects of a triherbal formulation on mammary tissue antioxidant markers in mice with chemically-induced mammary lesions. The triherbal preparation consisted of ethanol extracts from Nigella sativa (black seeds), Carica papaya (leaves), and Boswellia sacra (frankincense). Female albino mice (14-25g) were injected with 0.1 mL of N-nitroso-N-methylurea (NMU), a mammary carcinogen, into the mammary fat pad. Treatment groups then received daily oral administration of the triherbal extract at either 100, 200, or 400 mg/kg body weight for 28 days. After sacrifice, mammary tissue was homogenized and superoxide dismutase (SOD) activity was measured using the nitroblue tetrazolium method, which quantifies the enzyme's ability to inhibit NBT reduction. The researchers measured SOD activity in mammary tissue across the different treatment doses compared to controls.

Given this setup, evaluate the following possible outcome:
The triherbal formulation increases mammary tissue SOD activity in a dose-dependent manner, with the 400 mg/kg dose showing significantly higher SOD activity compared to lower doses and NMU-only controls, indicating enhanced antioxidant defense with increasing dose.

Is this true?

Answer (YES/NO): NO